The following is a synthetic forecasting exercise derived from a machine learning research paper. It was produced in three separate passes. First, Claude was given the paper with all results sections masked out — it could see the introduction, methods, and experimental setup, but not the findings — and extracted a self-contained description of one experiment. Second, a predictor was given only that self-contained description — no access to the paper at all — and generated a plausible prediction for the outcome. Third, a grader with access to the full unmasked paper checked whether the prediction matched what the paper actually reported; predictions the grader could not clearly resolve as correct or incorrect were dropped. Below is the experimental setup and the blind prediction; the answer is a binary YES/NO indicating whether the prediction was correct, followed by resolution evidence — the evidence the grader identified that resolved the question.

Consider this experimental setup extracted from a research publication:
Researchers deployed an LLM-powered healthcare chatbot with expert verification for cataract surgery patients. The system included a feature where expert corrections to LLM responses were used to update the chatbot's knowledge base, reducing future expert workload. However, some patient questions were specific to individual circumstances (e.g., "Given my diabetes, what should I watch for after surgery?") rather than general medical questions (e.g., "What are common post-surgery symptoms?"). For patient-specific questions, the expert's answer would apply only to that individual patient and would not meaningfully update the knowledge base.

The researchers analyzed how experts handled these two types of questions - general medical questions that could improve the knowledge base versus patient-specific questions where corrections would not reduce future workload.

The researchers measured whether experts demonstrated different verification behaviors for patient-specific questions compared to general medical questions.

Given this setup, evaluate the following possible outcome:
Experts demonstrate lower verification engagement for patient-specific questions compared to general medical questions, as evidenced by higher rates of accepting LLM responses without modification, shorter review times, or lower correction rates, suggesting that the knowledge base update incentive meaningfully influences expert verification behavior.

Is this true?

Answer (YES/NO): YES